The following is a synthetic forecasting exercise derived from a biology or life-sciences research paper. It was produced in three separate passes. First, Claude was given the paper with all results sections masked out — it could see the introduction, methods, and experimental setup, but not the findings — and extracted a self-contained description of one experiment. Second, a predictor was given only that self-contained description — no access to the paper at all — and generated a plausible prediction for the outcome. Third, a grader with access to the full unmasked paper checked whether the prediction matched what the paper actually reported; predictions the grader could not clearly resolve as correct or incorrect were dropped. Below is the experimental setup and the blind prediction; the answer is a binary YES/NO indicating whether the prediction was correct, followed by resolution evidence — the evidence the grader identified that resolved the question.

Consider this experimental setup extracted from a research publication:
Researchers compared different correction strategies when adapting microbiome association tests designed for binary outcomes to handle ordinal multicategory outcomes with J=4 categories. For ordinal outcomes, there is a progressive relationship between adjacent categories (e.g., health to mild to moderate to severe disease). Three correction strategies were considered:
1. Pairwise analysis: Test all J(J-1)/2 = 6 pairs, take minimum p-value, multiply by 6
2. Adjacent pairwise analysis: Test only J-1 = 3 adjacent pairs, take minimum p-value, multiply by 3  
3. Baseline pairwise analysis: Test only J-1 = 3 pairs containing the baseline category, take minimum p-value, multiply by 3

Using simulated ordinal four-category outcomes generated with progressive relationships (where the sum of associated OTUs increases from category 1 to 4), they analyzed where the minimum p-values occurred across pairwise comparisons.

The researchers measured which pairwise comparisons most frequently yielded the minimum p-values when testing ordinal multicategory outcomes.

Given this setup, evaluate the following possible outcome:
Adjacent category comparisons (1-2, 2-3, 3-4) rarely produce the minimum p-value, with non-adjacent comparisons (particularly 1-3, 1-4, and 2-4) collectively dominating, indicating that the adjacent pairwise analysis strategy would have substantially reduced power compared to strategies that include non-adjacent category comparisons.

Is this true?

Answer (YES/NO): YES